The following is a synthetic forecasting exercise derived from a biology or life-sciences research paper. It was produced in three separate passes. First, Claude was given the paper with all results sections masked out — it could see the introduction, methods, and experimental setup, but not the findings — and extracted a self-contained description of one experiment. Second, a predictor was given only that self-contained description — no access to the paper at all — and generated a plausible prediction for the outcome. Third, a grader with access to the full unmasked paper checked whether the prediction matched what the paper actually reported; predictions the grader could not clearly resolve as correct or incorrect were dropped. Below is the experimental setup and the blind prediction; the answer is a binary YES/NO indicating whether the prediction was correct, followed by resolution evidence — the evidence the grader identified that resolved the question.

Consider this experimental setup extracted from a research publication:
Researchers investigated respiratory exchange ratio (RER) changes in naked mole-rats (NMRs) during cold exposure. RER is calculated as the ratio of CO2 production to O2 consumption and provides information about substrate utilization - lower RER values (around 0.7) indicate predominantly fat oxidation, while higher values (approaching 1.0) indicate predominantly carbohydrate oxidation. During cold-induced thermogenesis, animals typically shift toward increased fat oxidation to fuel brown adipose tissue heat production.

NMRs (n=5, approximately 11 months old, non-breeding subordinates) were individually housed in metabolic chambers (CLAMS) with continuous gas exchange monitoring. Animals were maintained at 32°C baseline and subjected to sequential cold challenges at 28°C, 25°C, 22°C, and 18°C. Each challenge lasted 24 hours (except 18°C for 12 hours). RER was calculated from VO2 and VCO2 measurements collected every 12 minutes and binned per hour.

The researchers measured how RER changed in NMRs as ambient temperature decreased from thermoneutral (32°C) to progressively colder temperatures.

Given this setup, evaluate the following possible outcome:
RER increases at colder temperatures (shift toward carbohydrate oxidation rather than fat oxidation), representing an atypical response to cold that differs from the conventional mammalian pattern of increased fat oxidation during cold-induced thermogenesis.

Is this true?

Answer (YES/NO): NO